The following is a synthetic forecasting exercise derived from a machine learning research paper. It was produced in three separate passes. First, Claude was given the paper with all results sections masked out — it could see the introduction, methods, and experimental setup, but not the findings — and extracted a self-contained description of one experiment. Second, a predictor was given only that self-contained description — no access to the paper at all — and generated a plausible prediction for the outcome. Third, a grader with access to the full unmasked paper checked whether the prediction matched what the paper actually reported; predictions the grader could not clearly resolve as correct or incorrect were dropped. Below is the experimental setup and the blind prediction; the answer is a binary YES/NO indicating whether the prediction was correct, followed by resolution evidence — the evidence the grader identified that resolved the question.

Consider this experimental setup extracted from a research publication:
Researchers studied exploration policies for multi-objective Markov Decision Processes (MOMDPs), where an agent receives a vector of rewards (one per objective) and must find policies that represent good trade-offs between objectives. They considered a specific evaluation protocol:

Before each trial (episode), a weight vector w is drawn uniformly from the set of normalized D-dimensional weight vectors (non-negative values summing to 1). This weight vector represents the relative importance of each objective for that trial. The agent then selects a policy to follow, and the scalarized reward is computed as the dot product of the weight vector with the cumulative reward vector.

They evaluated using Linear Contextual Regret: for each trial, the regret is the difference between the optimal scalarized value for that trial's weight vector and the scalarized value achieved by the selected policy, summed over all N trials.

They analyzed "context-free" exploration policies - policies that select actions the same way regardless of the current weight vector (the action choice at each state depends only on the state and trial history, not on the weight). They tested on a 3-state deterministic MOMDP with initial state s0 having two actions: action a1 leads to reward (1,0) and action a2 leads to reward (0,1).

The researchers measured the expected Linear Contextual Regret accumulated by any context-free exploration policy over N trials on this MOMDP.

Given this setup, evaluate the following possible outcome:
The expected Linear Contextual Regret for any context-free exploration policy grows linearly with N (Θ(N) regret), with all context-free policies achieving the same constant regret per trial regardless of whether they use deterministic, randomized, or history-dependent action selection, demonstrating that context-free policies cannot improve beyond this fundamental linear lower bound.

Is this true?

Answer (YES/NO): NO